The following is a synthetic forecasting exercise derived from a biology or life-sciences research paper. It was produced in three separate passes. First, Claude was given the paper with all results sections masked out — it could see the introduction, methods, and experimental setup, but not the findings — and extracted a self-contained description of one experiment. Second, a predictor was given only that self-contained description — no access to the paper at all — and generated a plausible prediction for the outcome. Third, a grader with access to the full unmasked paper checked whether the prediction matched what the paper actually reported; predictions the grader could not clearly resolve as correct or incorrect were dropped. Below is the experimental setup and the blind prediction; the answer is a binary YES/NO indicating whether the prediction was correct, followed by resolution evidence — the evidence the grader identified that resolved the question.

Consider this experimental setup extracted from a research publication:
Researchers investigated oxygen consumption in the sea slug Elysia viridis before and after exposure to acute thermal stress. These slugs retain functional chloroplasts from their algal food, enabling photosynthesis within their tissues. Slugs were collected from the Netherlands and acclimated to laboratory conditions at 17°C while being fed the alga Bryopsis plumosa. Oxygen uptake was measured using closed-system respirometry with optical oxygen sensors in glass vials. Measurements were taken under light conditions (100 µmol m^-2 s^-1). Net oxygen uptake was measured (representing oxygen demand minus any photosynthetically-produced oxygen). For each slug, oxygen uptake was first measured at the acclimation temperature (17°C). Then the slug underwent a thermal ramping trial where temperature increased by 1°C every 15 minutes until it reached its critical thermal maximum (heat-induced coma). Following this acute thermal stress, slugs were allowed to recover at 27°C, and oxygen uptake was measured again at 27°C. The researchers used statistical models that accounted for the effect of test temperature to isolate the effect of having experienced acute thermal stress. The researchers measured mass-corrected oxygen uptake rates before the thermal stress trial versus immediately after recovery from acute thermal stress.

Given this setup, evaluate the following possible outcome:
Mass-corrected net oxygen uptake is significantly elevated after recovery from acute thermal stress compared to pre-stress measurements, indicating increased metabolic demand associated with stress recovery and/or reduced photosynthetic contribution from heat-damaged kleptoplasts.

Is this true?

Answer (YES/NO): NO